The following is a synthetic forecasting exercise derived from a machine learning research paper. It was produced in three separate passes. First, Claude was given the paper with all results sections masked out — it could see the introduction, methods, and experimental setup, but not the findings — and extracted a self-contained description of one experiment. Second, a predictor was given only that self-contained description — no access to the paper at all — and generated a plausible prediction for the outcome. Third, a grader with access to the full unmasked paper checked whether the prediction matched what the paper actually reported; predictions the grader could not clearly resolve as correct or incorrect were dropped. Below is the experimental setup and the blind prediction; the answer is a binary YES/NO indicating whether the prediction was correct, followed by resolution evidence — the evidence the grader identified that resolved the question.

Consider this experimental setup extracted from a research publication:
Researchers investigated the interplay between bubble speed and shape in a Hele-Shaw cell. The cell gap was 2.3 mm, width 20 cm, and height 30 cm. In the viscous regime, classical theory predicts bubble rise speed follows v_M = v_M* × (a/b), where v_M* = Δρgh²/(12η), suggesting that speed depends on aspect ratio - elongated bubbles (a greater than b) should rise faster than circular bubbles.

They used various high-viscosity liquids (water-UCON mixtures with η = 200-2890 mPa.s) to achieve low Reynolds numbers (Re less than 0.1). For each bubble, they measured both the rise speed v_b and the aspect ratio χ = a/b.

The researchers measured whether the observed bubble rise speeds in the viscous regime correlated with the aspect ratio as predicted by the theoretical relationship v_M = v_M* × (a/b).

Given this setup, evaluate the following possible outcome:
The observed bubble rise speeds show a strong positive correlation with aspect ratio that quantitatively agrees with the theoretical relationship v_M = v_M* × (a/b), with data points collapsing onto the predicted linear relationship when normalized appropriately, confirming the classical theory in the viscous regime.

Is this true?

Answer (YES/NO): YES